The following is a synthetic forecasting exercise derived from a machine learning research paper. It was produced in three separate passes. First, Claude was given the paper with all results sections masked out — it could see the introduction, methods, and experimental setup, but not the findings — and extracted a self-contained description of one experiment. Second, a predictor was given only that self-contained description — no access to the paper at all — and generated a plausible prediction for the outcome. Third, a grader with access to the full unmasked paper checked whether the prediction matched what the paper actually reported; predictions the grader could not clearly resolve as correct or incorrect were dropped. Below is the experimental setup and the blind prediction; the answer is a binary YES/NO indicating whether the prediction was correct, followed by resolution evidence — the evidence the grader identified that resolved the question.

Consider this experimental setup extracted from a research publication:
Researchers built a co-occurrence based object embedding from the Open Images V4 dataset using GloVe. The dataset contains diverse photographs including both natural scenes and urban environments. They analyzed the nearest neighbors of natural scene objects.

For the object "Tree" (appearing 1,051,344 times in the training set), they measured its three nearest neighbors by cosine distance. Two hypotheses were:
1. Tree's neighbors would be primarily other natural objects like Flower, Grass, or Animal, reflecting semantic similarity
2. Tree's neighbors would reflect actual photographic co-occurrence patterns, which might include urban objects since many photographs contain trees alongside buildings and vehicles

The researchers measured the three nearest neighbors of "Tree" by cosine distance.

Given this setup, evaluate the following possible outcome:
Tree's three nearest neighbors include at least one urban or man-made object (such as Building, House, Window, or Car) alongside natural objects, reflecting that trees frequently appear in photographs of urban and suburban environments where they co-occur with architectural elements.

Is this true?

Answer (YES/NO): YES